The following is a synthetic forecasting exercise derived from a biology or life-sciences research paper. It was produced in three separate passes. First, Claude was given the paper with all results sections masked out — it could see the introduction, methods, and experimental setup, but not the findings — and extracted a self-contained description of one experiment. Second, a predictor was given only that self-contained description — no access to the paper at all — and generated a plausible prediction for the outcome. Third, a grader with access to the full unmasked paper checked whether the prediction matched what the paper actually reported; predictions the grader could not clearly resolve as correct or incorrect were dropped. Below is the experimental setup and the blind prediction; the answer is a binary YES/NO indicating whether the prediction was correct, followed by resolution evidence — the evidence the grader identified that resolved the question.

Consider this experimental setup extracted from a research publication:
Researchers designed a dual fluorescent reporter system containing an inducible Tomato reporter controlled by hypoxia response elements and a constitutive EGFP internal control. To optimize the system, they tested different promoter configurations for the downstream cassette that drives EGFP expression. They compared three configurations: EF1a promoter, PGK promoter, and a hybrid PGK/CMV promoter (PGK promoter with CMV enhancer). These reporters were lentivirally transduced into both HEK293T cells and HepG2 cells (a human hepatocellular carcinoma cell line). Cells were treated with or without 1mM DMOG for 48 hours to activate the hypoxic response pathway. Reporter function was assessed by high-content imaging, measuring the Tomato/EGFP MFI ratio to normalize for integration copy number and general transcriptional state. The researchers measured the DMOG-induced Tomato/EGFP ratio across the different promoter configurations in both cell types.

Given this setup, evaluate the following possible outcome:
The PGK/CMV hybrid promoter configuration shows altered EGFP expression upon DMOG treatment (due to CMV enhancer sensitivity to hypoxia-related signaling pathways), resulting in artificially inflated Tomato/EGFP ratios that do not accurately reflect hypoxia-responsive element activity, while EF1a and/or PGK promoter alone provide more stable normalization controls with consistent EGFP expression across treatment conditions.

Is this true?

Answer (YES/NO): NO